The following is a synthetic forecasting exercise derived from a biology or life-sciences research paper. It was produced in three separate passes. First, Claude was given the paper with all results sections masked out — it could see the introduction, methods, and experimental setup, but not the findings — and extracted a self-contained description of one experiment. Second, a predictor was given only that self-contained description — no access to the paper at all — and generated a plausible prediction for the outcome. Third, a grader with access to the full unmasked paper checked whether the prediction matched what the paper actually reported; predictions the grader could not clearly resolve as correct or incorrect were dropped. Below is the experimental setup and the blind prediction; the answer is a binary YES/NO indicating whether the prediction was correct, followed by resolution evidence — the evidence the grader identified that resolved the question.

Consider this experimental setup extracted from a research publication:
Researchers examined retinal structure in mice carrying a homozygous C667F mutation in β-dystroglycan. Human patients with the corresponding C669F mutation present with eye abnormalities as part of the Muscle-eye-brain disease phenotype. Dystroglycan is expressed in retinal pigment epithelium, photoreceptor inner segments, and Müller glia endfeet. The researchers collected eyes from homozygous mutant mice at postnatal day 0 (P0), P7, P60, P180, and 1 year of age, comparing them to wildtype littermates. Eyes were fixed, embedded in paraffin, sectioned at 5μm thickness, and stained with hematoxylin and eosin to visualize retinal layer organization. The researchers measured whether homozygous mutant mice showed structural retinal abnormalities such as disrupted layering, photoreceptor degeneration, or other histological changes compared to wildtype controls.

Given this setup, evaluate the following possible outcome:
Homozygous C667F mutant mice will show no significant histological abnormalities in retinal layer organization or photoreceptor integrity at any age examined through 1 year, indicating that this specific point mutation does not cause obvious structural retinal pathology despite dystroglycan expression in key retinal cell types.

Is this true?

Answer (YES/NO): YES